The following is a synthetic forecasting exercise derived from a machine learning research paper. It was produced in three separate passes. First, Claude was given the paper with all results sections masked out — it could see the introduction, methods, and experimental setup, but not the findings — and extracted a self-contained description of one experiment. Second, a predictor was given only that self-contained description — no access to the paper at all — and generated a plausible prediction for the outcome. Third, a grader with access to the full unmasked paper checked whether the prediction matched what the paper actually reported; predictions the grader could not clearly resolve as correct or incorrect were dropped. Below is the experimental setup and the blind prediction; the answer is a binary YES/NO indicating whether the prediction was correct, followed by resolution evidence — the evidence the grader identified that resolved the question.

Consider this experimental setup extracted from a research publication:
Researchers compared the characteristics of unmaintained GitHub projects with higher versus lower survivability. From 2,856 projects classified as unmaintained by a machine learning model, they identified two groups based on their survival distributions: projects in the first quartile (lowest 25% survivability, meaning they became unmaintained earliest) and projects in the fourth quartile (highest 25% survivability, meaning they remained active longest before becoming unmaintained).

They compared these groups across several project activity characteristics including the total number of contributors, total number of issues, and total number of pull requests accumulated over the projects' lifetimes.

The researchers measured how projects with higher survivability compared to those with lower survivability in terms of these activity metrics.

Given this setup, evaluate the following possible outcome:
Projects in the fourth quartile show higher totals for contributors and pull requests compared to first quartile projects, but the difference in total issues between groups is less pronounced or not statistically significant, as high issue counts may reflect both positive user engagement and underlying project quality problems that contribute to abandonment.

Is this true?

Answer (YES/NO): NO